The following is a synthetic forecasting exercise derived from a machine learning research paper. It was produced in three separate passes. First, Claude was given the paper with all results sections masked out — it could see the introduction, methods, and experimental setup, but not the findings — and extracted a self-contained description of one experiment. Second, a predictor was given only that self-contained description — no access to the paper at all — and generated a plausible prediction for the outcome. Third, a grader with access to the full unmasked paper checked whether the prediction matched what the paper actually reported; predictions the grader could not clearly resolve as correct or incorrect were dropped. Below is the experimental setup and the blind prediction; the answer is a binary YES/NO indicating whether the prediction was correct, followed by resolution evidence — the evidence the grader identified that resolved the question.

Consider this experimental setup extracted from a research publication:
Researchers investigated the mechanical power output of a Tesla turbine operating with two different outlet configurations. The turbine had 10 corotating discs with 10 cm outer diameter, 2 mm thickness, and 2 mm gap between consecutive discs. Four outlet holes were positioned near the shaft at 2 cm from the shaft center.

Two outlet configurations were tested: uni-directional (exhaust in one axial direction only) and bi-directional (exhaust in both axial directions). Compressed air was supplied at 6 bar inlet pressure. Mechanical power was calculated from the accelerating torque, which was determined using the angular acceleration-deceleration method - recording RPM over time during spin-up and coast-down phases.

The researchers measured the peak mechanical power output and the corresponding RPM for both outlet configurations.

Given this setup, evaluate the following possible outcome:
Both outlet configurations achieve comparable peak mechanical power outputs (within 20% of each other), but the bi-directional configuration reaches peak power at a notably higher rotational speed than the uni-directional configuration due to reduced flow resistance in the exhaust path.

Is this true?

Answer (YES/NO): NO